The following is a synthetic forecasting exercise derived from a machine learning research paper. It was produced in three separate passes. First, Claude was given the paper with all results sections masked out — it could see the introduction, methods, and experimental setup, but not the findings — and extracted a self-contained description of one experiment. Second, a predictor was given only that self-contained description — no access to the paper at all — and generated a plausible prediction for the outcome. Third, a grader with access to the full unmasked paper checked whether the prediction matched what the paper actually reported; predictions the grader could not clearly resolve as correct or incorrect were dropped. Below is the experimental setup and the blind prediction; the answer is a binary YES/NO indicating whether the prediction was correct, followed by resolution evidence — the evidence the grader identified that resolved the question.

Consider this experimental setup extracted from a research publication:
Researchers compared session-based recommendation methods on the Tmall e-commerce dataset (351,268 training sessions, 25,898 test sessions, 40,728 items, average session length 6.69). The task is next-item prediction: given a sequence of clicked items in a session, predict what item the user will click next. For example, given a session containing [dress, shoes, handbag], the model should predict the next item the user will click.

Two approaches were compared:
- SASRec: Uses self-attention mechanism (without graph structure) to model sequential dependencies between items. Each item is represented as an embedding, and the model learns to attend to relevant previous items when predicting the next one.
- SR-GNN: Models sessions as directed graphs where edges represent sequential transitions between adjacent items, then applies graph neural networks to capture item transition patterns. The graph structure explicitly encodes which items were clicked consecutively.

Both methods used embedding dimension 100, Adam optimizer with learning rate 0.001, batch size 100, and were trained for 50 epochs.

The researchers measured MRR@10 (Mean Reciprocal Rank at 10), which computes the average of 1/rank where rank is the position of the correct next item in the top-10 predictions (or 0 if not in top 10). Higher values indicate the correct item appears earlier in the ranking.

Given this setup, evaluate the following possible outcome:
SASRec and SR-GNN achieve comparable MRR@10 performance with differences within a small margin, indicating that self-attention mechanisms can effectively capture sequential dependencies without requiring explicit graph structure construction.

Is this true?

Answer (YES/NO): YES